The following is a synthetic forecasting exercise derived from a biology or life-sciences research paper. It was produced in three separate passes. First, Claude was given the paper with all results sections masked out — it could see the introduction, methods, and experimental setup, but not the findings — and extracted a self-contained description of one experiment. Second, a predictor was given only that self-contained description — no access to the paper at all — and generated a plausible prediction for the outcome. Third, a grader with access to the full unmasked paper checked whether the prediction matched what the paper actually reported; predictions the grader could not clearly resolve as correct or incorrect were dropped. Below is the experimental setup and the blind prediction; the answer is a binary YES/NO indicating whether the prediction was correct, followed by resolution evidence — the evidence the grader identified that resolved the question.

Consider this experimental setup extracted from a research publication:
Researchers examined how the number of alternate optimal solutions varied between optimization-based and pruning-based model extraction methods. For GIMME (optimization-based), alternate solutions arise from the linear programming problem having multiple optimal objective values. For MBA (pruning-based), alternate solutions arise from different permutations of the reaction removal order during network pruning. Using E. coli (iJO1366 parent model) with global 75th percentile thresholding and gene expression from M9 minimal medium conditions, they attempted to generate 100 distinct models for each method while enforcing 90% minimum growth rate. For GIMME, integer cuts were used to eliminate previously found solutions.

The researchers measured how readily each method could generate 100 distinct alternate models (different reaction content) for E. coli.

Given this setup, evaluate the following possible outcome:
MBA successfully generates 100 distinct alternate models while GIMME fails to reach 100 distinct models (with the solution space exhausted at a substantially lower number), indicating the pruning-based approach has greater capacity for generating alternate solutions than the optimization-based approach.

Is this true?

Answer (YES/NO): NO